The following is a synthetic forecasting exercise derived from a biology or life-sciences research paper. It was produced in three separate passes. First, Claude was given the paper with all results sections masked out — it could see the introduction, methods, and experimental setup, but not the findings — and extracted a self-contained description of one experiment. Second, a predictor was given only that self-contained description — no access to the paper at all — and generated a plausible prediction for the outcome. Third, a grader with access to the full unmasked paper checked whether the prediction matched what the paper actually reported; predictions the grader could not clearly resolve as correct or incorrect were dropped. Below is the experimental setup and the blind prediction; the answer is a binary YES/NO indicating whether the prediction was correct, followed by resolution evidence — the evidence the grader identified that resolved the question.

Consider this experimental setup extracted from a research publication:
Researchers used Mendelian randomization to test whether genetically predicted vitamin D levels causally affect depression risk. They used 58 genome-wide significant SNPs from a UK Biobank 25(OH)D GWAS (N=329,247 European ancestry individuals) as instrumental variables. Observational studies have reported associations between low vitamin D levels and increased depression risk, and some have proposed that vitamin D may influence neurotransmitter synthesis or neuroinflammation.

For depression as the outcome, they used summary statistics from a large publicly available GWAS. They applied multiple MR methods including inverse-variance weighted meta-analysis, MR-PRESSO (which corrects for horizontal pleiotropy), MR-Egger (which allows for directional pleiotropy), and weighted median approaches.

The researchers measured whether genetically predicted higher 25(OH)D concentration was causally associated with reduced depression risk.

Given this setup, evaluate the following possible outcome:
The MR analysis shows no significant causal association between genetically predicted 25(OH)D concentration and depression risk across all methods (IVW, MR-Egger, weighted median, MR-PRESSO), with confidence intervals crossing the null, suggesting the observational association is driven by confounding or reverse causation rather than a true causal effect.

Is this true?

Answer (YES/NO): NO